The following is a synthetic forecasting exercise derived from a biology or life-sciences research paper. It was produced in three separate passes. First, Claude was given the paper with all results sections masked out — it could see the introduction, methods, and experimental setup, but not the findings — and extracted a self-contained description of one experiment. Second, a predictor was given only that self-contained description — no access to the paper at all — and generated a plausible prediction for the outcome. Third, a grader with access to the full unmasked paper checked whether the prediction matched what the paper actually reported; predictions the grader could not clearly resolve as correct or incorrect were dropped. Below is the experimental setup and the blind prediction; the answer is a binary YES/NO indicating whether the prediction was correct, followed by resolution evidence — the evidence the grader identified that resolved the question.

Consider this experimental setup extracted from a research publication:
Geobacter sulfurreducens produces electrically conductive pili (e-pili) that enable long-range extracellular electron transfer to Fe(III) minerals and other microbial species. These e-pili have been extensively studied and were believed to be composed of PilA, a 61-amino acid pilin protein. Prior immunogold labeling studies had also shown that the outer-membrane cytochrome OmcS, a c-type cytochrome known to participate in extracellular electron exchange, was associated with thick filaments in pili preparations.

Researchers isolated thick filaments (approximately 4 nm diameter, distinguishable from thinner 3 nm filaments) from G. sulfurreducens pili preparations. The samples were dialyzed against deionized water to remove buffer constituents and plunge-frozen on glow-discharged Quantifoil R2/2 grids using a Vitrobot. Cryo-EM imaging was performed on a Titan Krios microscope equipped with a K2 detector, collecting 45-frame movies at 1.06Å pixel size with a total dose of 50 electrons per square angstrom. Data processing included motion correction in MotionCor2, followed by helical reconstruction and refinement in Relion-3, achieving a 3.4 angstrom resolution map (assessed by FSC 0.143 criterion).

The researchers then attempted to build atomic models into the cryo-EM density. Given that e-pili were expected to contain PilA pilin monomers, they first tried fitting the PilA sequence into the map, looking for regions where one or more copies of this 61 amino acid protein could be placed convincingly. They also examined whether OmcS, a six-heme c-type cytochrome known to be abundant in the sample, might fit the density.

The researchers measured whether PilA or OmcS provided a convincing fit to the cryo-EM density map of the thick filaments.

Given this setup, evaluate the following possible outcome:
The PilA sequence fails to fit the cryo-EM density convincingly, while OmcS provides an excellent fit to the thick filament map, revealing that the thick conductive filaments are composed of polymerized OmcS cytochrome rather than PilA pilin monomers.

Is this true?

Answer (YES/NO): YES